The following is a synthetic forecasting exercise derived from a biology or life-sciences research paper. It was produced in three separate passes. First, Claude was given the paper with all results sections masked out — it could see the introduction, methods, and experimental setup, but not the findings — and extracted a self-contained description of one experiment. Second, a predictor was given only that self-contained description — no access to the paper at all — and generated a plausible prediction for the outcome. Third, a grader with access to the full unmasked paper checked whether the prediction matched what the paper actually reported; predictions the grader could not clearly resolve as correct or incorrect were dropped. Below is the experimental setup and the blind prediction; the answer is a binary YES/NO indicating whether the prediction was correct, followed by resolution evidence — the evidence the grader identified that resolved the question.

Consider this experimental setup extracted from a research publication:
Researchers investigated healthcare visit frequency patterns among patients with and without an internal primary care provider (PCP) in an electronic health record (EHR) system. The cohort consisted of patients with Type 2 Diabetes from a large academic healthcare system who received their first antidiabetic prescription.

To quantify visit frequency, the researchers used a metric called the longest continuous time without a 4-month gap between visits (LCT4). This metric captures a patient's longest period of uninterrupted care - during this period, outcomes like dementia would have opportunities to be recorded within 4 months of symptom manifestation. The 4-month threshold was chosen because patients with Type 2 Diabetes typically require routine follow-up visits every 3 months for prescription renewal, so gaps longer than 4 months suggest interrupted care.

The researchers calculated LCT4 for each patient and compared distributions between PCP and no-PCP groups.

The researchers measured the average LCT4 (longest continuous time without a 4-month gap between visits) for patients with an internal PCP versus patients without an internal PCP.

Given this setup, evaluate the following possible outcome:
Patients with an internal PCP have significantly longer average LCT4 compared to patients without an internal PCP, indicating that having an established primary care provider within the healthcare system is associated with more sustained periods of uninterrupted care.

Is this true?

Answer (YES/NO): YES